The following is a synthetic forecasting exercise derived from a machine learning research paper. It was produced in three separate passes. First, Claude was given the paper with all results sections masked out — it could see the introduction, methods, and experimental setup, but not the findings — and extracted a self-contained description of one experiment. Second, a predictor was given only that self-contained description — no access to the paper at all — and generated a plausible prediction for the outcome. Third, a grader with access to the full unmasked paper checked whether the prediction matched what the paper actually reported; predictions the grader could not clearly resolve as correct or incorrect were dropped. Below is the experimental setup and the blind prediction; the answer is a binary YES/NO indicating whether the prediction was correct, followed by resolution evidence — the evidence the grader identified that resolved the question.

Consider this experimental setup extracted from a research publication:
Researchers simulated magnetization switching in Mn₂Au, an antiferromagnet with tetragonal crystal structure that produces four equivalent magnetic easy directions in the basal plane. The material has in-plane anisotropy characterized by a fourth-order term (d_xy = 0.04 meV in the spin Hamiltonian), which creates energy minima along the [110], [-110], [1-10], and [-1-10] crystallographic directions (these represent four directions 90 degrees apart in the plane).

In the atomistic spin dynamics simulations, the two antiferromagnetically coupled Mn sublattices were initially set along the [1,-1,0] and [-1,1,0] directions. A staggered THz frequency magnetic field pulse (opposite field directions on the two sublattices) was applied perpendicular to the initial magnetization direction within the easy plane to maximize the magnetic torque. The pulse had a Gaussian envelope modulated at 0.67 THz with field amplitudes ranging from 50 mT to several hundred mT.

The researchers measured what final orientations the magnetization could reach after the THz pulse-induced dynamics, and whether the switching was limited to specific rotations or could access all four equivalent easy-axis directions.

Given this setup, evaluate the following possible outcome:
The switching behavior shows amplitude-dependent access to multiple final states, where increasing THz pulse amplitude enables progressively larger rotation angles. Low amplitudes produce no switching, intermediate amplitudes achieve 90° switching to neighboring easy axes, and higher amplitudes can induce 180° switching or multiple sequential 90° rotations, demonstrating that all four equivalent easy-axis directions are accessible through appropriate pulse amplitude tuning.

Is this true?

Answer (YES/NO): YES